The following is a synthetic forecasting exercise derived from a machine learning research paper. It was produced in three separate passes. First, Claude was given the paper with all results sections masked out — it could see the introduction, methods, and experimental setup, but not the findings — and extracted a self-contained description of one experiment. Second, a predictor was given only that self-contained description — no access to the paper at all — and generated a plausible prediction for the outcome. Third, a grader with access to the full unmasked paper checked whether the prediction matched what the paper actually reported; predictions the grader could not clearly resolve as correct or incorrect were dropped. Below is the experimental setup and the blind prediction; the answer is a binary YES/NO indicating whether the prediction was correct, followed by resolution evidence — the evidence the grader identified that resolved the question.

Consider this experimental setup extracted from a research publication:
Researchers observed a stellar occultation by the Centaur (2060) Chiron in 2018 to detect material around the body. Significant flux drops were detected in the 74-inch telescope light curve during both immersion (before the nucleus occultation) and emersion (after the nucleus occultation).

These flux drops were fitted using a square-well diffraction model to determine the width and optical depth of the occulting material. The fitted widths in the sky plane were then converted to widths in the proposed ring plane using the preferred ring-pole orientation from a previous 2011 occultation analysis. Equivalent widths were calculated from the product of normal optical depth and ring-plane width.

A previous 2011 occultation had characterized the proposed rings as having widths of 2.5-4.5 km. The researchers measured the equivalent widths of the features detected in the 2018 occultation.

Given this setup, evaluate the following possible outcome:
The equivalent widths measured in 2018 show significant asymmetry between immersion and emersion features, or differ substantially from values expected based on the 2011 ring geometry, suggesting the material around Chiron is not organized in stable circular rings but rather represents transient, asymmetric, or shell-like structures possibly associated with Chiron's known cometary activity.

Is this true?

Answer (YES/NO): NO